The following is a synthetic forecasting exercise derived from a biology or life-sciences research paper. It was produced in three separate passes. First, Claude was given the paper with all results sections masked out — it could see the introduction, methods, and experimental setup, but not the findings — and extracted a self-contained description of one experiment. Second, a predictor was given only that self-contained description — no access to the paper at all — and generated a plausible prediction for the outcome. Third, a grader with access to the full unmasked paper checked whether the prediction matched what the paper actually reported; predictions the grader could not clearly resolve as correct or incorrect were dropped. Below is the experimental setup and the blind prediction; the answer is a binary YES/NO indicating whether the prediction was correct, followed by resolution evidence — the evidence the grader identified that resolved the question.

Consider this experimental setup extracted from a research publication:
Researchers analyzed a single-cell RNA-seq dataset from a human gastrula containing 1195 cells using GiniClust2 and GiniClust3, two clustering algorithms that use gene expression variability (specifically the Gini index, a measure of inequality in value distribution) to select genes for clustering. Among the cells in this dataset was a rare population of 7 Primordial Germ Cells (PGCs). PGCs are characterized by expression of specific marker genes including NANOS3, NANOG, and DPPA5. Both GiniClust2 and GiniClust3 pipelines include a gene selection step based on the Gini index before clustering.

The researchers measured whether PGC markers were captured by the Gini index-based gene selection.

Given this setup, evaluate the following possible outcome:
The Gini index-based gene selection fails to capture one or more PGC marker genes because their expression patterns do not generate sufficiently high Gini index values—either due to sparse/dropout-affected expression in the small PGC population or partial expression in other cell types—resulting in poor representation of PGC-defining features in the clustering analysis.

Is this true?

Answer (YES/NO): YES